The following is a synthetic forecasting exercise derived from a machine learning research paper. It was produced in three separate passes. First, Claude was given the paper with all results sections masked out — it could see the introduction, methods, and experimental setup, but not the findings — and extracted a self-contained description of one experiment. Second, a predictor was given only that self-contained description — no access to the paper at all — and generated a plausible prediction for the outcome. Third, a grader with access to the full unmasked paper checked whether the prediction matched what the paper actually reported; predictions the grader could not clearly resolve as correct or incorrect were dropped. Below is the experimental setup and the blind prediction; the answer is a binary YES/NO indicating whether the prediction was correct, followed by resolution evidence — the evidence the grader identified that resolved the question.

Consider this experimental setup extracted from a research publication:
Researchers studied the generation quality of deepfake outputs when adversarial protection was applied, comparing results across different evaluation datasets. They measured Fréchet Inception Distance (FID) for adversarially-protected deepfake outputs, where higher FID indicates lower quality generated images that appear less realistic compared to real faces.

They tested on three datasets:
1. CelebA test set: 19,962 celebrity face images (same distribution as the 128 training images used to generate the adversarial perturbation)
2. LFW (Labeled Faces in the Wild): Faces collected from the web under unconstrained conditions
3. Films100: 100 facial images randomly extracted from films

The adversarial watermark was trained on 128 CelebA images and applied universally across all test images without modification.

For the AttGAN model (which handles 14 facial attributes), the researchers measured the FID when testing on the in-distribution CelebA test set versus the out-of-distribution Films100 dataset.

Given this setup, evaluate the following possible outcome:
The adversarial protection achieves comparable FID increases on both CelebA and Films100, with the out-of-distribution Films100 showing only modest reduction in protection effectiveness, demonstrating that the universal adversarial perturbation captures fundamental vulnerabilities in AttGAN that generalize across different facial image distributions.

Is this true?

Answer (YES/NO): NO